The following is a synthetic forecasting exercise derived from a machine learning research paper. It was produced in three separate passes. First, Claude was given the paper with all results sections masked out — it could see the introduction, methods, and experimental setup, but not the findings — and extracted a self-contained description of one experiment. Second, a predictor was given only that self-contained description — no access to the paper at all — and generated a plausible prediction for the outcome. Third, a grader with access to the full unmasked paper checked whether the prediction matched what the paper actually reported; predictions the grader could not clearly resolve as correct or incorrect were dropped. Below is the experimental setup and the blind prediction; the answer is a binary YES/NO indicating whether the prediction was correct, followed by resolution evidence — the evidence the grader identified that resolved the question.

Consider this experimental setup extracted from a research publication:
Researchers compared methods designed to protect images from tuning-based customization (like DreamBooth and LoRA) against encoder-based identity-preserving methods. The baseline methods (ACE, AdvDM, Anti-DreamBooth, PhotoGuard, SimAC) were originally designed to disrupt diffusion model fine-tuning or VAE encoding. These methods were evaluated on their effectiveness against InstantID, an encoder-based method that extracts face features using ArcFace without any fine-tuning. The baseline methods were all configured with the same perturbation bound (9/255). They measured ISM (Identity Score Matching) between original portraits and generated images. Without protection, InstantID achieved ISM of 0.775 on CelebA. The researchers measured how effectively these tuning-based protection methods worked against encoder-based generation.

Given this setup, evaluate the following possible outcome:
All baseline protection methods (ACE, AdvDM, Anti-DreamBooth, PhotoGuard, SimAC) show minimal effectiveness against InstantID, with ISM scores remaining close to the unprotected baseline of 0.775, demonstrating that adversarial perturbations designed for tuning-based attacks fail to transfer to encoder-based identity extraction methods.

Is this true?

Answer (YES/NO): YES